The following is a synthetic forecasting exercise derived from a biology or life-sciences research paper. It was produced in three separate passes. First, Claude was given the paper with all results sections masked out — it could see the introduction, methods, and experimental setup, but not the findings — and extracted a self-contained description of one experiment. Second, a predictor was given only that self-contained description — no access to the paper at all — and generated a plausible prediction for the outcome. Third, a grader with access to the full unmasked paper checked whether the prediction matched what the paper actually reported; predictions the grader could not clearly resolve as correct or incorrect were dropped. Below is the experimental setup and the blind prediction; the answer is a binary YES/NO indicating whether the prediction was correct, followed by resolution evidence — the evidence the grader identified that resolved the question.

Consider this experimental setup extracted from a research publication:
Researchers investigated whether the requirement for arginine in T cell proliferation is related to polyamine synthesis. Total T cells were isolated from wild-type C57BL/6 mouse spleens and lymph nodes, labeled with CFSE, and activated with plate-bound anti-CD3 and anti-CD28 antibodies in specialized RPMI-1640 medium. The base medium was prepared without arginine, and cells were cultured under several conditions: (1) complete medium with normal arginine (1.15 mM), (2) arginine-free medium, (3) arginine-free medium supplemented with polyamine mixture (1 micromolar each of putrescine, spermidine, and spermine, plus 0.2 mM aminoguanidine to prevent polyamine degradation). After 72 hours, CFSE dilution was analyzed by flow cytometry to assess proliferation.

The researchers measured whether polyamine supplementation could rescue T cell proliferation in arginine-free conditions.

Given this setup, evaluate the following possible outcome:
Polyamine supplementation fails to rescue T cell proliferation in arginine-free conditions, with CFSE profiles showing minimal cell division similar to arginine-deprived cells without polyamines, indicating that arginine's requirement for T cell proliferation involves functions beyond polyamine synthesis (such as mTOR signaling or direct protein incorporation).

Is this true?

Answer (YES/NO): YES